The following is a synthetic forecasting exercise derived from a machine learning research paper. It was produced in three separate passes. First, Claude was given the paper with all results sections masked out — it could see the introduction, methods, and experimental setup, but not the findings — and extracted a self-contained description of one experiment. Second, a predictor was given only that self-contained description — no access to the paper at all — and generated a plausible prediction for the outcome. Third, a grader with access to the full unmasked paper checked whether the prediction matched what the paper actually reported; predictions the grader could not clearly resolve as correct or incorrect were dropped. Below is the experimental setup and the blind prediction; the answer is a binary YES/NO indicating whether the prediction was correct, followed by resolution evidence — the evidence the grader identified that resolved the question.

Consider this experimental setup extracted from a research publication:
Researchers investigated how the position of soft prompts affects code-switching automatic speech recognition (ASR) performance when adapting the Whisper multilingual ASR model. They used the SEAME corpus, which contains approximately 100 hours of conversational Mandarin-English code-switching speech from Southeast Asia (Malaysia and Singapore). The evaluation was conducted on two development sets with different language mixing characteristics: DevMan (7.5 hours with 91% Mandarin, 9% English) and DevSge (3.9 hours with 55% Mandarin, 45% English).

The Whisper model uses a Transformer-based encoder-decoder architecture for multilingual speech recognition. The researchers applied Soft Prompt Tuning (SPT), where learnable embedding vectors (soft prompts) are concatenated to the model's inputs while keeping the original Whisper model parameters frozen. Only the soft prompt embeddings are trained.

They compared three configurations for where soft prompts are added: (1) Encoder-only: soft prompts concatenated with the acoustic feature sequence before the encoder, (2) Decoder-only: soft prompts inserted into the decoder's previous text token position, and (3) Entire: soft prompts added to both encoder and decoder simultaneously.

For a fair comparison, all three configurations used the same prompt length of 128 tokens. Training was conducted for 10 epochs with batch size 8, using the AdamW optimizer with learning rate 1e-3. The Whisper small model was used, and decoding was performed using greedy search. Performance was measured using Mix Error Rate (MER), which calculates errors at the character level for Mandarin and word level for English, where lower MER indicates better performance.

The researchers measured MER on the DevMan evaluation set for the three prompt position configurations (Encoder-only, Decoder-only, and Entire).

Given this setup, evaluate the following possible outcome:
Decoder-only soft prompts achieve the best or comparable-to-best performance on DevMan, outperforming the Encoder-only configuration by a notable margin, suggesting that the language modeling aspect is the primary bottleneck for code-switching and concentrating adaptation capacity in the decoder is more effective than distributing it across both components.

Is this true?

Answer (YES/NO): NO